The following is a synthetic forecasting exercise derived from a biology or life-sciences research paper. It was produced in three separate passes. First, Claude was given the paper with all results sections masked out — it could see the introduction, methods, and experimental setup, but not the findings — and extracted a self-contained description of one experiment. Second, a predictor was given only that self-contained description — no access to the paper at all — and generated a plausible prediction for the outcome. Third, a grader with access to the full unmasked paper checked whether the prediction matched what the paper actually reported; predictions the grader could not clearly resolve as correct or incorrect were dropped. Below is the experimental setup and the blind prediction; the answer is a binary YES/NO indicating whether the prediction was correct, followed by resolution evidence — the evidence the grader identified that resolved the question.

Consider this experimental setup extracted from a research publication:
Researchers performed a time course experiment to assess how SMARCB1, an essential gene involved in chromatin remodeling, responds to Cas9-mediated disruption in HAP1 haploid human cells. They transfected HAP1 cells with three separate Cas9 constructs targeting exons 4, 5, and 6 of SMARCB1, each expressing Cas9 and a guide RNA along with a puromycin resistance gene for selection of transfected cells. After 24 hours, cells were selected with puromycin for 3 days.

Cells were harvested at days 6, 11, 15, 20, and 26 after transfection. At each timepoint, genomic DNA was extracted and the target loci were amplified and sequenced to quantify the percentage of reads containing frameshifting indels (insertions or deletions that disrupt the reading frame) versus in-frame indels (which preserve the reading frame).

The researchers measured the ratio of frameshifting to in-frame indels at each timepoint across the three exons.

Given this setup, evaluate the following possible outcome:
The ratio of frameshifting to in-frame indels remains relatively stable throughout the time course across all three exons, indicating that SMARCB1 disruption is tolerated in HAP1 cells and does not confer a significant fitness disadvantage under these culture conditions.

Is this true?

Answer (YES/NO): NO